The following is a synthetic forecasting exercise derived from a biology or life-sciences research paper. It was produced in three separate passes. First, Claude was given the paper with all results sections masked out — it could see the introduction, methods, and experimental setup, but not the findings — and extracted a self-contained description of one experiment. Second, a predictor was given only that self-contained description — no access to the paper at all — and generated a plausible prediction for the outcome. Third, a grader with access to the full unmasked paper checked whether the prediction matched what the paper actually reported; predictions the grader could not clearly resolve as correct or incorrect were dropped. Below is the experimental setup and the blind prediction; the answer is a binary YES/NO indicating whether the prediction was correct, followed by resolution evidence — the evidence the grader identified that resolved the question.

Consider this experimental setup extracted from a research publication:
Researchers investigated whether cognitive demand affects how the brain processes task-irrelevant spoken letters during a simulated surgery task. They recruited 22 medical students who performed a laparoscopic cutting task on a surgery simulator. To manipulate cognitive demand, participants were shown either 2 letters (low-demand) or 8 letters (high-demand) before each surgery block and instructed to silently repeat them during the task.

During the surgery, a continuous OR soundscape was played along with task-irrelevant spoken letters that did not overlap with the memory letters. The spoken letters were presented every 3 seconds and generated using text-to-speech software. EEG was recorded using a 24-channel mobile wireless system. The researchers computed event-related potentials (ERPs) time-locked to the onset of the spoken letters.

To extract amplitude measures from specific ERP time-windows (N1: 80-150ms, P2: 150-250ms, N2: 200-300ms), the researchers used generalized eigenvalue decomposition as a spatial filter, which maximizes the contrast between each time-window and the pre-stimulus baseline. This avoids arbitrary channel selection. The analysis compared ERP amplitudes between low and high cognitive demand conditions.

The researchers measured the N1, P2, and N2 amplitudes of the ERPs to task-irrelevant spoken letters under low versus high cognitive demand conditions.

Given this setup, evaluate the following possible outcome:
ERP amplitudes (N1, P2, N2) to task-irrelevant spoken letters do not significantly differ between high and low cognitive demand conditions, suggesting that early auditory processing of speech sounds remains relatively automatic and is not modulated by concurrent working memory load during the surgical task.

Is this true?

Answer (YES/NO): YES